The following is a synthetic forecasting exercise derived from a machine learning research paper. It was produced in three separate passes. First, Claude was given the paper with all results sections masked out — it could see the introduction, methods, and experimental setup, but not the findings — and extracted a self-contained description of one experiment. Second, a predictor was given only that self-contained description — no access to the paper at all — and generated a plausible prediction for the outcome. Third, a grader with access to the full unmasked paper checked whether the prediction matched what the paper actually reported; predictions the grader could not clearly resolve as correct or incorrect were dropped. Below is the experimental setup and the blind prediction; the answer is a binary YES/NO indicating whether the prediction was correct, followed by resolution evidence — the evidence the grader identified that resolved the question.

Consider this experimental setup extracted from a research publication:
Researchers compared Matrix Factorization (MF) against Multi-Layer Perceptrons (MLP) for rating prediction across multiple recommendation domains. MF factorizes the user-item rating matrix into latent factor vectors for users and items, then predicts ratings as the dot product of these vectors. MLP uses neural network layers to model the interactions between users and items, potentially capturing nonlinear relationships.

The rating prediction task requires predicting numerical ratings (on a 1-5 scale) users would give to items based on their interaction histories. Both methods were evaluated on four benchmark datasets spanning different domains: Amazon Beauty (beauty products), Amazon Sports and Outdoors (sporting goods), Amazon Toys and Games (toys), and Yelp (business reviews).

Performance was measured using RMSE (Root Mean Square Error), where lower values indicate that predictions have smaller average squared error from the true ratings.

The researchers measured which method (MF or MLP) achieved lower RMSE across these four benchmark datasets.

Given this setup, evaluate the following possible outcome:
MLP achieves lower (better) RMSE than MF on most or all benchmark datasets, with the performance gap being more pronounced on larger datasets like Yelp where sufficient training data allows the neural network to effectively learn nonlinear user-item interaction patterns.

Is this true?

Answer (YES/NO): NO